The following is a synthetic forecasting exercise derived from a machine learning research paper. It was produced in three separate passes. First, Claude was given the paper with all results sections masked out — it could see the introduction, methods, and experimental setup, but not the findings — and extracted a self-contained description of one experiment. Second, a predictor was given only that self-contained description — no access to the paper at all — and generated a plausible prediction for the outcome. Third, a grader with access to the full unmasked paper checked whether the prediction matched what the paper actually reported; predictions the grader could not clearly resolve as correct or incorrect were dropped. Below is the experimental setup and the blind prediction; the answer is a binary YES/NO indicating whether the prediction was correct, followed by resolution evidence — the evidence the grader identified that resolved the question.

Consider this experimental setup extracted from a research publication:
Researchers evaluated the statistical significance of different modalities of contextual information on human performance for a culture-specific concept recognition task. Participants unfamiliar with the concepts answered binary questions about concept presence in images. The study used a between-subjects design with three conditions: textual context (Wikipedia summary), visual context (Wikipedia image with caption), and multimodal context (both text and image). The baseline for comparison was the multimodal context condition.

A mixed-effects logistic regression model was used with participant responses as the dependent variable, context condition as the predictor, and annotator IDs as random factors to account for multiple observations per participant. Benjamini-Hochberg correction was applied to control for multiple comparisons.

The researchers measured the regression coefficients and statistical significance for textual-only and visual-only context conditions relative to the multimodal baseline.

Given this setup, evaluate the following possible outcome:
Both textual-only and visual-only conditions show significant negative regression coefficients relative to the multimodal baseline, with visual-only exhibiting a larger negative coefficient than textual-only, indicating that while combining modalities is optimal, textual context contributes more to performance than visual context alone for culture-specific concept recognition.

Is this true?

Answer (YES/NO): NO